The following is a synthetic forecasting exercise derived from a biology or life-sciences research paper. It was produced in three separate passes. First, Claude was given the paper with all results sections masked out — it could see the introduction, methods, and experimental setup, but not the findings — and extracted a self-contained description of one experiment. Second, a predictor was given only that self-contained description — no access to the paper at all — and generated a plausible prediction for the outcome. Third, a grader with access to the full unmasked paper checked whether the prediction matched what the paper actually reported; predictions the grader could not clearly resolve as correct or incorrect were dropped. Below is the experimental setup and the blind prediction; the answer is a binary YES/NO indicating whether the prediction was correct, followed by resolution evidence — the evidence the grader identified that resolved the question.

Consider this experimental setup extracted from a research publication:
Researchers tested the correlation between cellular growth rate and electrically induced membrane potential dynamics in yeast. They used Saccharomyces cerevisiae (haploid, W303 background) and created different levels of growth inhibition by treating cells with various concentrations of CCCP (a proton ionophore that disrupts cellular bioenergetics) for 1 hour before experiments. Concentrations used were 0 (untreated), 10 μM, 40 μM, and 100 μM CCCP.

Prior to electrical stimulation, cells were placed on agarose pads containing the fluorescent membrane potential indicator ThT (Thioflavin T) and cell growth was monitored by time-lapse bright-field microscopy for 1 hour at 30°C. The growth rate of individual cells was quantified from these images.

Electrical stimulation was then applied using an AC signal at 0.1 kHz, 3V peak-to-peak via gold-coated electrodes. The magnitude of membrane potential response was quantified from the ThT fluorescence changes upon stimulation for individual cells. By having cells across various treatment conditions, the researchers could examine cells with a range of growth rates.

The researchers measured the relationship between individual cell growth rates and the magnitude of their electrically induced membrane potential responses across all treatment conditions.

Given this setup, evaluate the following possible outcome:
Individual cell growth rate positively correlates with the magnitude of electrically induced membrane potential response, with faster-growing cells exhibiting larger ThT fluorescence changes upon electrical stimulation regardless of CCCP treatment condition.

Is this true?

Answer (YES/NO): NO